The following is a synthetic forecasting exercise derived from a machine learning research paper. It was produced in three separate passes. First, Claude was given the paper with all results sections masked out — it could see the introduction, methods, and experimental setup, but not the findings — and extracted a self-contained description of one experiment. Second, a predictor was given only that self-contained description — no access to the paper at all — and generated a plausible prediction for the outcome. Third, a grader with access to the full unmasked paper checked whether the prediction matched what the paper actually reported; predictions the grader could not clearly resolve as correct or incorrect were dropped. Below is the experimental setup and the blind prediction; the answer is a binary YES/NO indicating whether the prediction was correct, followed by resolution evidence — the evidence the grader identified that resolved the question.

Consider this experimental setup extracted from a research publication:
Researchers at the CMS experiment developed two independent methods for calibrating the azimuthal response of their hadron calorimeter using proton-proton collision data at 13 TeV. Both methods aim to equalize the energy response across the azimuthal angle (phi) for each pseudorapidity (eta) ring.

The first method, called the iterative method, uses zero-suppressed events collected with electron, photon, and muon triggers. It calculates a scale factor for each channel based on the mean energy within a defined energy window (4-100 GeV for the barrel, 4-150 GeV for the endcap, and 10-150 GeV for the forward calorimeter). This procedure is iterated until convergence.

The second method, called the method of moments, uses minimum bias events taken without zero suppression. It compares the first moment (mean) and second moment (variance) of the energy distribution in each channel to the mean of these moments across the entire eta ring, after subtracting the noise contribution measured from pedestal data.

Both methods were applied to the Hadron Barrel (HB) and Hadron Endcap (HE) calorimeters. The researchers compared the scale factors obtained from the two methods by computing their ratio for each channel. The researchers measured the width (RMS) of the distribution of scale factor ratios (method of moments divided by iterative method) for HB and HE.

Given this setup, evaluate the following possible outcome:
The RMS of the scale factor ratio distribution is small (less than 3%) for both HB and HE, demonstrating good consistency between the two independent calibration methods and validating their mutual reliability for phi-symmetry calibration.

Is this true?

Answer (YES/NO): NO